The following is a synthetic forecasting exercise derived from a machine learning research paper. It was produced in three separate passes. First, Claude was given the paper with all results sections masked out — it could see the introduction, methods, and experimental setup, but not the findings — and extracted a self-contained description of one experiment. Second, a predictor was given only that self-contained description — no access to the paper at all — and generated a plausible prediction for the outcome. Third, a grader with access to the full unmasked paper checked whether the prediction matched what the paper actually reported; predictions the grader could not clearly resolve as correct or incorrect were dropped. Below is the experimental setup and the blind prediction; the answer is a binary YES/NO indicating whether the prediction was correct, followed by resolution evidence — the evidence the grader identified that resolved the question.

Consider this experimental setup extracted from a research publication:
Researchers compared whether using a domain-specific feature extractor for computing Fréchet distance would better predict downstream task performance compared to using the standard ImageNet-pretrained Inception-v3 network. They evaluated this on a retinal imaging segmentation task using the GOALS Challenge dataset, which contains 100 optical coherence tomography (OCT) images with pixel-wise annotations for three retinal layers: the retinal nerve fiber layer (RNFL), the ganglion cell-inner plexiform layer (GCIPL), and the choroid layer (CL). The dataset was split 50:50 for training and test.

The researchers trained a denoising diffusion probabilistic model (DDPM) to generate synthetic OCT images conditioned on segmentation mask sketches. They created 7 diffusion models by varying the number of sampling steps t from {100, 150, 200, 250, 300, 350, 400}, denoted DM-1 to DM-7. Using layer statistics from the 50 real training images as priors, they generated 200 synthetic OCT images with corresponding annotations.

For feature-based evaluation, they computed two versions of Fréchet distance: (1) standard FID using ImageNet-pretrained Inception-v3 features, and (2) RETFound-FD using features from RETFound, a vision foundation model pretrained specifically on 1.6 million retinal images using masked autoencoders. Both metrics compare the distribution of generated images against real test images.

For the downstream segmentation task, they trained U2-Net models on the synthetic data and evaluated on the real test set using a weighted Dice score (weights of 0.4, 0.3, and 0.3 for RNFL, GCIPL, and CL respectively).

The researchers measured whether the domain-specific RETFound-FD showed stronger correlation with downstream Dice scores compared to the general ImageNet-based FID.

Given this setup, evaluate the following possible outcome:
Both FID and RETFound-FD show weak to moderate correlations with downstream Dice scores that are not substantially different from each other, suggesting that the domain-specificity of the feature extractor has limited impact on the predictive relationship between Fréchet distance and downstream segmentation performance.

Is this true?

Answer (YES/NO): YES